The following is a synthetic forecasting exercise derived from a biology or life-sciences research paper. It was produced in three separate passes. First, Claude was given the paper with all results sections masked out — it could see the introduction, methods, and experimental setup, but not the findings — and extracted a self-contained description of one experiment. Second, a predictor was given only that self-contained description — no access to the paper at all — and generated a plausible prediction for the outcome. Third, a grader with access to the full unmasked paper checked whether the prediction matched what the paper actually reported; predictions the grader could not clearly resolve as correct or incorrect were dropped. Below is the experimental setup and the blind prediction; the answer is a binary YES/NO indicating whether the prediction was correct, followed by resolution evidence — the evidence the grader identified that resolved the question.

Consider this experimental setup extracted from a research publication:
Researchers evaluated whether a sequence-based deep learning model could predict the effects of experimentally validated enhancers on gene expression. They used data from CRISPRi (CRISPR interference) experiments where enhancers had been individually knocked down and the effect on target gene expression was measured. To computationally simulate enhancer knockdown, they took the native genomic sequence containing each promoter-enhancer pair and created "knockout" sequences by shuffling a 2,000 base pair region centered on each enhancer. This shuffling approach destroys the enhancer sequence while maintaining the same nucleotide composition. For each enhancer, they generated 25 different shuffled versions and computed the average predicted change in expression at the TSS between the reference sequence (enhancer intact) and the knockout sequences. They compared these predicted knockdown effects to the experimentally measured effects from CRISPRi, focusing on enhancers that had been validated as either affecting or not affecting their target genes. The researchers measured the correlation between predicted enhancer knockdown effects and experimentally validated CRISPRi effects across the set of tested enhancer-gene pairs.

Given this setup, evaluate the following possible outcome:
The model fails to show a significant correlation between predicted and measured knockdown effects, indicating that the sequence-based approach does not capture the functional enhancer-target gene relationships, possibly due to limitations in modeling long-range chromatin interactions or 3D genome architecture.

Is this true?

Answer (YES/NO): NO